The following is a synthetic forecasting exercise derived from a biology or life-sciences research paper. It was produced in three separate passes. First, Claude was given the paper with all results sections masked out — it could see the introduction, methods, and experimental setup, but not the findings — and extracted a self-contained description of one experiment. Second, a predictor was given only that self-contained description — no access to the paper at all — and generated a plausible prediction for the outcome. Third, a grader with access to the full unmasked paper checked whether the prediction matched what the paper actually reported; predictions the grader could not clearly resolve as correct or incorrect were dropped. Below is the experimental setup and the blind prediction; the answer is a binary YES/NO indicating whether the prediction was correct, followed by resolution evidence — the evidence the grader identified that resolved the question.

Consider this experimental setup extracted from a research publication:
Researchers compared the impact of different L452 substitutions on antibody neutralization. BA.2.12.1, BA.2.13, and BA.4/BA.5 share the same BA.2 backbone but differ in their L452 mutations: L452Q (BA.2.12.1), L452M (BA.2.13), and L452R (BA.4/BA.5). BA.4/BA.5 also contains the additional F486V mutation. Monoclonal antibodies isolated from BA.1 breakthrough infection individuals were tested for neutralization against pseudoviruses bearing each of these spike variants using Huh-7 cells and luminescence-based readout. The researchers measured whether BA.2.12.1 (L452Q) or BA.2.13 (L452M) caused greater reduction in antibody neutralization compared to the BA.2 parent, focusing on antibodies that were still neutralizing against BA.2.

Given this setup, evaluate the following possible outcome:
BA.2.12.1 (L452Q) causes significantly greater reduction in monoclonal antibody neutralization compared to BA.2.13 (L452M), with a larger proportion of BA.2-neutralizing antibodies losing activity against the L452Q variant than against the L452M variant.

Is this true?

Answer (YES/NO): YES